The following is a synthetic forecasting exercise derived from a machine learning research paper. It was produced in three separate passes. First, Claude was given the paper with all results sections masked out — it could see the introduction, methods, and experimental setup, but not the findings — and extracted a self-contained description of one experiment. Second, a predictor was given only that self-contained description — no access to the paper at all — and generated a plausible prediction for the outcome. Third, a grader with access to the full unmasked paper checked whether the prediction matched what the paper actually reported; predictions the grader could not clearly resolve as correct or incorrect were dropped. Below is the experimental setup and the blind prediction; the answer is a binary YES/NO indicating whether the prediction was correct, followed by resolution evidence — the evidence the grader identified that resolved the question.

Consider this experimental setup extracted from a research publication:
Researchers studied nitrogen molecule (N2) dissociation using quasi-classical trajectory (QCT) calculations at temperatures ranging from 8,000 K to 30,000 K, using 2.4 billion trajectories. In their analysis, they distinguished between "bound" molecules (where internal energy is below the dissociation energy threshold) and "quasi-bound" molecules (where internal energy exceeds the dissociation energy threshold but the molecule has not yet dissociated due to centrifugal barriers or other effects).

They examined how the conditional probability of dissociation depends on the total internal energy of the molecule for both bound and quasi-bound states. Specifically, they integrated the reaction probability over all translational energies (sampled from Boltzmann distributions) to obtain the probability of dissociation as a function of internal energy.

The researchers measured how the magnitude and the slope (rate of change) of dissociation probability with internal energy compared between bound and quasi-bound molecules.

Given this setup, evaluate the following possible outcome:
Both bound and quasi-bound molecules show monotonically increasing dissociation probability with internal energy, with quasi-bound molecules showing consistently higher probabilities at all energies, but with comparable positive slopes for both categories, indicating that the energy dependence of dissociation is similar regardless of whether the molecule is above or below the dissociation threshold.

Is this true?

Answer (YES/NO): NO